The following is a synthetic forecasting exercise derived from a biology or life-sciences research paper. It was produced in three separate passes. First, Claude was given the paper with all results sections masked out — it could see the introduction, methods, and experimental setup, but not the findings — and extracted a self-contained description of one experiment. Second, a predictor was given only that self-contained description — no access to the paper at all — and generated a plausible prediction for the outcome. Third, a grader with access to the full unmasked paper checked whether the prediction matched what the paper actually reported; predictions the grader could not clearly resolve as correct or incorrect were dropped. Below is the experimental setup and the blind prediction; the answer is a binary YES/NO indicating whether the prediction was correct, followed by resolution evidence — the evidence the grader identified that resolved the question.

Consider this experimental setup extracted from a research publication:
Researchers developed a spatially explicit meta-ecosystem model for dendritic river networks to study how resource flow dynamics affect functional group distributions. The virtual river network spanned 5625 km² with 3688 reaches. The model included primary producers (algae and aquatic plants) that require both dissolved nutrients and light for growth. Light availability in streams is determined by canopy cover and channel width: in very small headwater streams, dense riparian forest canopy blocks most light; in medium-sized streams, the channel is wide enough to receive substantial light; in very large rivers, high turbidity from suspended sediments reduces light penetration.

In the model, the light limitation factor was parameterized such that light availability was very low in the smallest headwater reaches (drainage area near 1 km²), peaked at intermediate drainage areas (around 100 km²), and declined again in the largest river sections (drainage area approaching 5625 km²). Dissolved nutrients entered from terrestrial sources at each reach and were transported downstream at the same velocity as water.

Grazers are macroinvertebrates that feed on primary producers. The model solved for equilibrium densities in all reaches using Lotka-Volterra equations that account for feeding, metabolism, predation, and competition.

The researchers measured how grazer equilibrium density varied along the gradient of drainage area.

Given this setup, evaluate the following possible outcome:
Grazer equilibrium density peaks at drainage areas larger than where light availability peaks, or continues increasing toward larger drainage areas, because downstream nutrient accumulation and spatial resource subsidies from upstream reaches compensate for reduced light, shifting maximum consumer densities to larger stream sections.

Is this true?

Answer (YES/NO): NO